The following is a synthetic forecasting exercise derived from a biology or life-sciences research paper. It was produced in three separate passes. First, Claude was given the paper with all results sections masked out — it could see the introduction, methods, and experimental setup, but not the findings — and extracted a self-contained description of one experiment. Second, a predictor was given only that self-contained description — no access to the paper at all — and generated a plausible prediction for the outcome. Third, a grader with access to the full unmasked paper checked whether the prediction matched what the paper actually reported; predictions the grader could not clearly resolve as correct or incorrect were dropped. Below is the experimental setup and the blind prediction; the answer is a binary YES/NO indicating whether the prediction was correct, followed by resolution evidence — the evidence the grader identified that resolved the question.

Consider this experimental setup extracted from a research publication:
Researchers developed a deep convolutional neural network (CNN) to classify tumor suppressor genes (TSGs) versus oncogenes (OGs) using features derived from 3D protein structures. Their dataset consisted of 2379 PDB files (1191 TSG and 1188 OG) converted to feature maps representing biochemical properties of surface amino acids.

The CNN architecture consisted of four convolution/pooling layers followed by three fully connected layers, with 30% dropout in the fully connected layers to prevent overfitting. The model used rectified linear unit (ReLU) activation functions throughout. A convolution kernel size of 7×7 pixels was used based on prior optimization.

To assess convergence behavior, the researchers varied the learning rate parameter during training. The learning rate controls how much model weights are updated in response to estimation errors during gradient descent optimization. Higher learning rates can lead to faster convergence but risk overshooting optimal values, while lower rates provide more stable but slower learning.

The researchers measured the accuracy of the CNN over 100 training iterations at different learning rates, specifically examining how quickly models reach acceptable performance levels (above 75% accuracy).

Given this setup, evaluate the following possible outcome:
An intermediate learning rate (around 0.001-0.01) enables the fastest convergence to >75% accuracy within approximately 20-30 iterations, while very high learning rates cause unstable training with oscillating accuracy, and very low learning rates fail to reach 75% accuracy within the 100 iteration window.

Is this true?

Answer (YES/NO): NO